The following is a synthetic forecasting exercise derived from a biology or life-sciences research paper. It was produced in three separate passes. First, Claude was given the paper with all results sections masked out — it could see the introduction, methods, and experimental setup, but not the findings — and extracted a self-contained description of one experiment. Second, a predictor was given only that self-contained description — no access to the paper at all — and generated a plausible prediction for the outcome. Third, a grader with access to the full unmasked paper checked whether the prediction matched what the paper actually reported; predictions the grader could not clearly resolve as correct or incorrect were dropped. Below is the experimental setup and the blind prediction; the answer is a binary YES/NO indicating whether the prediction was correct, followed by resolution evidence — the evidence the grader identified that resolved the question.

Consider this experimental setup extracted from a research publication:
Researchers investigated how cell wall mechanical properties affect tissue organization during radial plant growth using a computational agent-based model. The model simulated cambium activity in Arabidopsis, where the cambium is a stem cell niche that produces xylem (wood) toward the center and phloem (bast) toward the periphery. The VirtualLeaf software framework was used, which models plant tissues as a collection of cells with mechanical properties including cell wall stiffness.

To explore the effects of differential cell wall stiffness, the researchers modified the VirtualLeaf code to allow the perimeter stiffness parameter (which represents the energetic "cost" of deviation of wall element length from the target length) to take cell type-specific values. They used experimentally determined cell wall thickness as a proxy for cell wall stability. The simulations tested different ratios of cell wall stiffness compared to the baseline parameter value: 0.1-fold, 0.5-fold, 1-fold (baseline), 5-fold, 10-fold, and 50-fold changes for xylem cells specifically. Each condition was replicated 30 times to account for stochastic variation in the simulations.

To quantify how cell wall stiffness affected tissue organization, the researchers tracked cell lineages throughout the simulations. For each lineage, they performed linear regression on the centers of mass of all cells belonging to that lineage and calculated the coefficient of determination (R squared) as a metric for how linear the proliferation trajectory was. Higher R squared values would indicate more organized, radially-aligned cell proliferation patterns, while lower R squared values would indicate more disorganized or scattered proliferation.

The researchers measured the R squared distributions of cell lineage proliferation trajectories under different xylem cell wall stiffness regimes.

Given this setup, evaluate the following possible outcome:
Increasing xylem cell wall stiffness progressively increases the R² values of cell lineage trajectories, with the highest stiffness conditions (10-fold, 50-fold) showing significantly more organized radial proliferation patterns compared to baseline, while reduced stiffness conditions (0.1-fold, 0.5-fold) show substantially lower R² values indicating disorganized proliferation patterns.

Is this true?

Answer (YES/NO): YES